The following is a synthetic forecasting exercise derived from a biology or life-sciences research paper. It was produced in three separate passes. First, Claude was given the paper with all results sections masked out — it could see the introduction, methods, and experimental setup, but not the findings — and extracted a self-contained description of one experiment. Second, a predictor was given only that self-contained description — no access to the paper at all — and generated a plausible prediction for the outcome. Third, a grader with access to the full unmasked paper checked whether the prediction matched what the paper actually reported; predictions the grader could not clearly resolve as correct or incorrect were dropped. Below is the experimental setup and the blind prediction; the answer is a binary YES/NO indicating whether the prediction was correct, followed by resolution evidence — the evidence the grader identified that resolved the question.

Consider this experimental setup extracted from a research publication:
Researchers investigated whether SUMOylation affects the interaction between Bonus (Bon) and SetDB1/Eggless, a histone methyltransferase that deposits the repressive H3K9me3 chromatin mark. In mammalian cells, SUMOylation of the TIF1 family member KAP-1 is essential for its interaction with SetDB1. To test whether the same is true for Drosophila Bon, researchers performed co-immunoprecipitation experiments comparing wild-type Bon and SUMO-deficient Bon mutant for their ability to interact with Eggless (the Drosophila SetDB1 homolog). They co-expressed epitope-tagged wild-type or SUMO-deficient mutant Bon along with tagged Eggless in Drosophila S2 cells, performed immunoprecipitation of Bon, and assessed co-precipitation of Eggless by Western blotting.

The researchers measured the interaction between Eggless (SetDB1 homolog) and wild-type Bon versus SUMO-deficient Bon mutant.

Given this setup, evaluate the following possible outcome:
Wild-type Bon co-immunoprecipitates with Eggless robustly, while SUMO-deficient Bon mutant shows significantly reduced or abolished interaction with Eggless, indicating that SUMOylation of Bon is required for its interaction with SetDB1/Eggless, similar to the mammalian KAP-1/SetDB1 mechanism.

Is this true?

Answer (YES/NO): YES